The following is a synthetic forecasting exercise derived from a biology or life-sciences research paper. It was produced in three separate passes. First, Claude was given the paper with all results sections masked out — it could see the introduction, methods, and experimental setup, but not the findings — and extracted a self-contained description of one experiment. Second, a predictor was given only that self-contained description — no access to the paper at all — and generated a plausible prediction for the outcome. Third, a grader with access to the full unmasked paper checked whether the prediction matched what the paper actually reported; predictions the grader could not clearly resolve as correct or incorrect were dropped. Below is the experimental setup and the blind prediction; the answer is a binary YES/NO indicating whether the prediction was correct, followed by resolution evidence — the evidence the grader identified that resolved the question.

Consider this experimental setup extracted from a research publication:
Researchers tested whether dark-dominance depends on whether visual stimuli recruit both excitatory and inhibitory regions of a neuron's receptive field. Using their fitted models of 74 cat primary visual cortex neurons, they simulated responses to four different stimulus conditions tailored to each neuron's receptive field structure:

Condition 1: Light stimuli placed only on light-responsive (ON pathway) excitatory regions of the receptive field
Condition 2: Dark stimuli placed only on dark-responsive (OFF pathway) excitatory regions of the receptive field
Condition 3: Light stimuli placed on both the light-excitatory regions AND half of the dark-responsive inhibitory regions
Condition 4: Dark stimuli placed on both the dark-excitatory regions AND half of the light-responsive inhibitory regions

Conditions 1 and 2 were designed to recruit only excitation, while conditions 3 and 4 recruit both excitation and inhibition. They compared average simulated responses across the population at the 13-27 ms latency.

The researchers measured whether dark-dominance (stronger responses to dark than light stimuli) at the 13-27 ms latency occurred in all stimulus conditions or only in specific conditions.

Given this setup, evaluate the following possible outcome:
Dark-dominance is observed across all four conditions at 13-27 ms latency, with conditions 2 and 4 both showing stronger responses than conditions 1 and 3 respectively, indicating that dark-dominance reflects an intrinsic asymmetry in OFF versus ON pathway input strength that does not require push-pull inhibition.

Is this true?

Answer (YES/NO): NO